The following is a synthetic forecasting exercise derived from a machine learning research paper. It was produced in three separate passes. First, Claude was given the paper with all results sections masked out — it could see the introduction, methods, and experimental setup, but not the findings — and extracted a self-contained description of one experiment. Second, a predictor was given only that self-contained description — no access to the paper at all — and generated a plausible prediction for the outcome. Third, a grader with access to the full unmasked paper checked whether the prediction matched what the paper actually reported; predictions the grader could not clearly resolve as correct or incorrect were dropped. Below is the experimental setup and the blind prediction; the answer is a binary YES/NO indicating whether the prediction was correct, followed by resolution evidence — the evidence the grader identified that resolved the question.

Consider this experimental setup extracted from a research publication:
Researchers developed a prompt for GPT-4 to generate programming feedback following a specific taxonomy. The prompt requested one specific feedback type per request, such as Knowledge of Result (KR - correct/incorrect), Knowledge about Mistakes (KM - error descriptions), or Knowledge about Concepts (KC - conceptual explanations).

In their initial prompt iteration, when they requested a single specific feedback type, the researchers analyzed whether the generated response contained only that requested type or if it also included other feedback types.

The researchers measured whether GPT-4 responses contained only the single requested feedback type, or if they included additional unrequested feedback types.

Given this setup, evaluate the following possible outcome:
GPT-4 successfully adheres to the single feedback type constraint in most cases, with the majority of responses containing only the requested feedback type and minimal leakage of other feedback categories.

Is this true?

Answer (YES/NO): NO